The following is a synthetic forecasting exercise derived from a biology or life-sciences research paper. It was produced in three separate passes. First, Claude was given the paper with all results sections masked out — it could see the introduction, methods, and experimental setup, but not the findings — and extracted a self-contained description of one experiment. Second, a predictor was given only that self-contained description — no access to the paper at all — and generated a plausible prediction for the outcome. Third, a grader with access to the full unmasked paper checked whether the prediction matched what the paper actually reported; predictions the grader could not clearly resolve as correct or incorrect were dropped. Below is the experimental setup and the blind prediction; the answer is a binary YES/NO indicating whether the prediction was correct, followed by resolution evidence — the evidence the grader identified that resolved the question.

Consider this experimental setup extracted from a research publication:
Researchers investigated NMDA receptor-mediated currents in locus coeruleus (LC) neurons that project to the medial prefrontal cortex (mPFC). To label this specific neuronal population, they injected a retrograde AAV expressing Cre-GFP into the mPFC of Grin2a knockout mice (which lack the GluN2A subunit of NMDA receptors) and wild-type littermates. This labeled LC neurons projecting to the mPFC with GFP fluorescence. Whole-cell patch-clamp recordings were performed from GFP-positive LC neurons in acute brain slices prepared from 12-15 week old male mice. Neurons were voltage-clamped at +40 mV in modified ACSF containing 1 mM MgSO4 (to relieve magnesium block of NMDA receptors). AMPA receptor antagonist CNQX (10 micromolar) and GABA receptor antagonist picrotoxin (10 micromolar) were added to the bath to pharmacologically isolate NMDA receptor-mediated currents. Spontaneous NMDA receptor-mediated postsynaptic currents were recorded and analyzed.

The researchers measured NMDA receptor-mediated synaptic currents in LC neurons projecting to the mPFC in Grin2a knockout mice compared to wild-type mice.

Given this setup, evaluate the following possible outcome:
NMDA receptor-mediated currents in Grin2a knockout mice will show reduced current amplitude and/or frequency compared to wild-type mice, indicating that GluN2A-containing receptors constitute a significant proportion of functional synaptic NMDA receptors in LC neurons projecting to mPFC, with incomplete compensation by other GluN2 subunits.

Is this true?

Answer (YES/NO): YES